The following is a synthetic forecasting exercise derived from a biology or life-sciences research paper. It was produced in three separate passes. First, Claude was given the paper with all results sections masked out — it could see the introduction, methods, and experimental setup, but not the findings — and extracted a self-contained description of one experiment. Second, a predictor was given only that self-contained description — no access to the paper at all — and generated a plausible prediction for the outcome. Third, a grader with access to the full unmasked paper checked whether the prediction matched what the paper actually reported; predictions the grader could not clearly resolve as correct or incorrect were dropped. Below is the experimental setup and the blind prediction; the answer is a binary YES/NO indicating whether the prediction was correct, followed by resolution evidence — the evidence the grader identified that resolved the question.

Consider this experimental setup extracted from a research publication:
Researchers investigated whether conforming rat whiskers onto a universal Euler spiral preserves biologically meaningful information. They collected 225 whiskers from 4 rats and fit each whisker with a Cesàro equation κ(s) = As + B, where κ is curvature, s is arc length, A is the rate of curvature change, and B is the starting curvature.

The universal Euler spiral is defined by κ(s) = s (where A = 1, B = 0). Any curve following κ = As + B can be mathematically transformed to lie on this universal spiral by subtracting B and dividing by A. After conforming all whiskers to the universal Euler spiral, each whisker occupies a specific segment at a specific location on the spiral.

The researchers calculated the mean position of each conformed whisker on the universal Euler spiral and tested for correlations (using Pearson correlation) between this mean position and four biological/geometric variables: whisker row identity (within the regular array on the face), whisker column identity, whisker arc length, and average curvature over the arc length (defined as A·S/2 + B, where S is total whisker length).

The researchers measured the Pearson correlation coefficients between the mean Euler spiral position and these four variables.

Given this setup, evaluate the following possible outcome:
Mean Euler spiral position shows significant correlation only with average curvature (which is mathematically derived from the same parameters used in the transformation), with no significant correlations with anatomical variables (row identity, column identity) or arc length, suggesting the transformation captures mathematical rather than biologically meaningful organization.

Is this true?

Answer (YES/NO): NO